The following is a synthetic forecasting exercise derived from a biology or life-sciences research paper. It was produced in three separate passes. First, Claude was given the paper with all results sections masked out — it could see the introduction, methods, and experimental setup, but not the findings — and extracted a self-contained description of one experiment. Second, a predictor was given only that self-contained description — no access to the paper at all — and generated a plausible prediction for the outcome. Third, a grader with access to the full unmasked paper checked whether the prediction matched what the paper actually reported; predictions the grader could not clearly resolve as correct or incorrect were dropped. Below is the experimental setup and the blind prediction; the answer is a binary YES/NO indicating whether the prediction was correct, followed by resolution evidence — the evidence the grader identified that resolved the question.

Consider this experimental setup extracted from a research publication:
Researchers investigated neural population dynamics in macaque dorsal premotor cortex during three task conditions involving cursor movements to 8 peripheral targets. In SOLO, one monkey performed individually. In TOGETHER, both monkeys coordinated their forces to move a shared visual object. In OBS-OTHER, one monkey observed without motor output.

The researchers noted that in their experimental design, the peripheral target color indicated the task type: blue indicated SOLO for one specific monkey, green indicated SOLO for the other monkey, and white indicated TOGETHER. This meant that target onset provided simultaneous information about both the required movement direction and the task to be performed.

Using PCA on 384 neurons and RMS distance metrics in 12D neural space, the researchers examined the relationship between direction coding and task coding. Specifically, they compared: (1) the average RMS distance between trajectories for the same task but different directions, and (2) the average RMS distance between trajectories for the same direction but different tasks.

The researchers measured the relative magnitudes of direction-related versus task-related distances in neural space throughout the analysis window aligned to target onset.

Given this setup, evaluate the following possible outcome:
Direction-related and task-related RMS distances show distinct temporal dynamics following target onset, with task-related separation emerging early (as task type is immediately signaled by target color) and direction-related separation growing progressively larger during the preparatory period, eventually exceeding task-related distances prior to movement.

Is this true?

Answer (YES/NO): NO